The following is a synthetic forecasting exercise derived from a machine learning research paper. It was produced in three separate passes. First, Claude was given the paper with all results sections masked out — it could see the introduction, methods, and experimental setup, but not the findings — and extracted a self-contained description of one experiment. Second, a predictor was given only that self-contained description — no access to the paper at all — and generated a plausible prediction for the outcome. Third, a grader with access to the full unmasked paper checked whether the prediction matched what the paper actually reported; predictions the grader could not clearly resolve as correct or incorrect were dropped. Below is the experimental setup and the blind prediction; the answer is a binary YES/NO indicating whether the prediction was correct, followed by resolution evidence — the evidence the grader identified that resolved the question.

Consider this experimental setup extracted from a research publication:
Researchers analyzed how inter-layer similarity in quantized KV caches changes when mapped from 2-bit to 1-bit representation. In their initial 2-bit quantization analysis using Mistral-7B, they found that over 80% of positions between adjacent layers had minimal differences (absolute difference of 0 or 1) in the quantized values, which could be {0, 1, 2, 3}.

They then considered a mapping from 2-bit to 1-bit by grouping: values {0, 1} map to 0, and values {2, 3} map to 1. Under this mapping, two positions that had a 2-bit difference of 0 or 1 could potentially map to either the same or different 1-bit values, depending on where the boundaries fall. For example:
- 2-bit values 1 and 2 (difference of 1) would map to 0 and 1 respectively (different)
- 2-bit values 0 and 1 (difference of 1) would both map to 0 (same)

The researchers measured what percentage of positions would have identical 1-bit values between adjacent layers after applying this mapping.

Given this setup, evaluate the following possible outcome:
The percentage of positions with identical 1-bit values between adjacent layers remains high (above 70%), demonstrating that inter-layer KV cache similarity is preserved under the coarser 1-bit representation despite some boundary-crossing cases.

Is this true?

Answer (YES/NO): YES